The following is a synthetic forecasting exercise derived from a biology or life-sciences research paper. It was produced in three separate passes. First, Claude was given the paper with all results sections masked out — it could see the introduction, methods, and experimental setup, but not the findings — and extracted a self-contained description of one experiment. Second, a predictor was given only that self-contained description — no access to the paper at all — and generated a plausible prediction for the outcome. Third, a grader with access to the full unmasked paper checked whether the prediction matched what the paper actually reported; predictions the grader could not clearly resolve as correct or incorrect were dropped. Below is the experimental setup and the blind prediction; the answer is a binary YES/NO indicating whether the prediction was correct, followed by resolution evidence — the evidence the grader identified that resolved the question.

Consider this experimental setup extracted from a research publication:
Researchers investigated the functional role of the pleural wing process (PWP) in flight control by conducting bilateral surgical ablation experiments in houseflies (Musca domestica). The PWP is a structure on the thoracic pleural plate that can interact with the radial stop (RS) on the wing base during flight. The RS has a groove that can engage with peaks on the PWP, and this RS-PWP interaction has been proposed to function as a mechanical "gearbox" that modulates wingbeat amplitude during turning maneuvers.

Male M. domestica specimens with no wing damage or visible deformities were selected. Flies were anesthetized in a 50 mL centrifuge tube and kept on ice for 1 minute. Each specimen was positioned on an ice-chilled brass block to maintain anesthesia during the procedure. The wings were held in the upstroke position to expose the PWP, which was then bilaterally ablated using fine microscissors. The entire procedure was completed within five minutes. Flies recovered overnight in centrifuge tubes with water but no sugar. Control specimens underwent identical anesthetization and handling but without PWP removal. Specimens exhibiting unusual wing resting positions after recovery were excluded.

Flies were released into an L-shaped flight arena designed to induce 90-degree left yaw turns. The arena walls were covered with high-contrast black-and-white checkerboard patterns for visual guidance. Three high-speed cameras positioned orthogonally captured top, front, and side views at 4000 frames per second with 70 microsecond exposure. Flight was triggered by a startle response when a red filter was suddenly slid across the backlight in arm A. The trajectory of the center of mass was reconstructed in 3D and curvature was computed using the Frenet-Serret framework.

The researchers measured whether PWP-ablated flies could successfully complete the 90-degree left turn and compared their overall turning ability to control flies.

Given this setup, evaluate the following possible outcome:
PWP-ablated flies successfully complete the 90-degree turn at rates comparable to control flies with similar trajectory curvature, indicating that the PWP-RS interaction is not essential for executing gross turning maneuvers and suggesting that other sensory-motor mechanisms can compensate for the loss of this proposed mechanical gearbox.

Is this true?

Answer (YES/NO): YES